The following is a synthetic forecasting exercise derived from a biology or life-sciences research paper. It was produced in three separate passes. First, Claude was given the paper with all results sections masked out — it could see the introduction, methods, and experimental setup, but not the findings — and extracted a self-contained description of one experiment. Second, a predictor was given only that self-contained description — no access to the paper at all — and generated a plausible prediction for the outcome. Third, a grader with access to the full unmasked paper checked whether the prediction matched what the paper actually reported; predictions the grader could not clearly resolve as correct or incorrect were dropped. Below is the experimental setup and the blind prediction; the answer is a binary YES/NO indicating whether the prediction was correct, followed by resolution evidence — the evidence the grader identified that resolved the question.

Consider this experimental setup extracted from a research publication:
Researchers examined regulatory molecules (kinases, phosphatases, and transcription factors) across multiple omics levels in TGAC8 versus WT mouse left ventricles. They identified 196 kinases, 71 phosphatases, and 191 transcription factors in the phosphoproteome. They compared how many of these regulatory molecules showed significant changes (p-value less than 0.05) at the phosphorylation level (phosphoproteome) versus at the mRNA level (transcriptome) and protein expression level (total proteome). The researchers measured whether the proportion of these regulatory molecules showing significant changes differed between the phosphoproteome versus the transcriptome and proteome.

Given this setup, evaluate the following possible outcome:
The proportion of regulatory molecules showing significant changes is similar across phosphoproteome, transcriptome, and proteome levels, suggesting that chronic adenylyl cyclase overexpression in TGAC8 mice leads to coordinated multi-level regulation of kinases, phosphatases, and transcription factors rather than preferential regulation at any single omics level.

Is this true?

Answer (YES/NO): NO